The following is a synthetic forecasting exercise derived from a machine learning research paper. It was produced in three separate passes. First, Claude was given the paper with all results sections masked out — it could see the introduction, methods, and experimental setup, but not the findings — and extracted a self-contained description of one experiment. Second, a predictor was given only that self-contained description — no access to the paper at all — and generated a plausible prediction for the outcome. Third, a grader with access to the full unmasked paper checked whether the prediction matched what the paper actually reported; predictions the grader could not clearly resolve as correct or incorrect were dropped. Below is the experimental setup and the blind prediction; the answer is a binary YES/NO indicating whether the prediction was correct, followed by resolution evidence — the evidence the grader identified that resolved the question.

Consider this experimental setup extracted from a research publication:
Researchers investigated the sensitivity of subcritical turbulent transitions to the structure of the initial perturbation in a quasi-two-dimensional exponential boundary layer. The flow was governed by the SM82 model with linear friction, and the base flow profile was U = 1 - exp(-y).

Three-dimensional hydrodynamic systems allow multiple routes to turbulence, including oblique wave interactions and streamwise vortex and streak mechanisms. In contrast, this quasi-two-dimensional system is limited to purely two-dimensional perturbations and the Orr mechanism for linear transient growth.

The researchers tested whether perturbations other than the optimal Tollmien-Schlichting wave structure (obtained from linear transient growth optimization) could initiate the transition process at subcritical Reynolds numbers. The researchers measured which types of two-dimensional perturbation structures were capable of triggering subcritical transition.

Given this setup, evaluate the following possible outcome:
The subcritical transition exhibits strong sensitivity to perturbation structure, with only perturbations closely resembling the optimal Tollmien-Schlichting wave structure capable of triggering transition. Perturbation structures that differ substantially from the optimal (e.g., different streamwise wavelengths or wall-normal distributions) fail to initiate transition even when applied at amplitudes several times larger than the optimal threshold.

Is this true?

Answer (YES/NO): YES